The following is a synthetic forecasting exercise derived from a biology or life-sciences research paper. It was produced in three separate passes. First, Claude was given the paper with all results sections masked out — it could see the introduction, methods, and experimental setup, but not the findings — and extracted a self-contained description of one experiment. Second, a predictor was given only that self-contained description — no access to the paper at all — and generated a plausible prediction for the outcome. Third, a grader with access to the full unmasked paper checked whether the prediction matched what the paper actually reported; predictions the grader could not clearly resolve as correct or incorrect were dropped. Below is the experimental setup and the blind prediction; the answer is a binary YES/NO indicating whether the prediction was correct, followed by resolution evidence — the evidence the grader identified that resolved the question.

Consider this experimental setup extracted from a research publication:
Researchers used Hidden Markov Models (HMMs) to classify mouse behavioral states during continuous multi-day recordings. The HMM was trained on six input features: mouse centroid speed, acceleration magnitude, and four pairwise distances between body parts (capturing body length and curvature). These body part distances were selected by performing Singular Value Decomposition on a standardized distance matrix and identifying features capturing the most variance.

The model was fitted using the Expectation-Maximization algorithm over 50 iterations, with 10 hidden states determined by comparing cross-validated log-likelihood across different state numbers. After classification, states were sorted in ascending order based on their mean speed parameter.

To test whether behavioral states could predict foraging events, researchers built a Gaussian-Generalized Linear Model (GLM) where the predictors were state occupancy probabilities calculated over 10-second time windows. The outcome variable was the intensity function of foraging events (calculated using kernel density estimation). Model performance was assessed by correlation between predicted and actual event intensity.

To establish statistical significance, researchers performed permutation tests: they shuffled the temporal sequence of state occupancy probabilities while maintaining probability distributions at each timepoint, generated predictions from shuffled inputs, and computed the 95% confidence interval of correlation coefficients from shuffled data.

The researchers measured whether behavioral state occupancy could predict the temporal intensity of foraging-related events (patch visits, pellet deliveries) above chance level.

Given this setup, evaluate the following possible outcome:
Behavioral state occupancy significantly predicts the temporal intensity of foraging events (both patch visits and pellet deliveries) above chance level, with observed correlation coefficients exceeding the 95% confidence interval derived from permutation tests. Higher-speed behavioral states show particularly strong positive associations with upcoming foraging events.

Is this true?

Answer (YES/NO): NO